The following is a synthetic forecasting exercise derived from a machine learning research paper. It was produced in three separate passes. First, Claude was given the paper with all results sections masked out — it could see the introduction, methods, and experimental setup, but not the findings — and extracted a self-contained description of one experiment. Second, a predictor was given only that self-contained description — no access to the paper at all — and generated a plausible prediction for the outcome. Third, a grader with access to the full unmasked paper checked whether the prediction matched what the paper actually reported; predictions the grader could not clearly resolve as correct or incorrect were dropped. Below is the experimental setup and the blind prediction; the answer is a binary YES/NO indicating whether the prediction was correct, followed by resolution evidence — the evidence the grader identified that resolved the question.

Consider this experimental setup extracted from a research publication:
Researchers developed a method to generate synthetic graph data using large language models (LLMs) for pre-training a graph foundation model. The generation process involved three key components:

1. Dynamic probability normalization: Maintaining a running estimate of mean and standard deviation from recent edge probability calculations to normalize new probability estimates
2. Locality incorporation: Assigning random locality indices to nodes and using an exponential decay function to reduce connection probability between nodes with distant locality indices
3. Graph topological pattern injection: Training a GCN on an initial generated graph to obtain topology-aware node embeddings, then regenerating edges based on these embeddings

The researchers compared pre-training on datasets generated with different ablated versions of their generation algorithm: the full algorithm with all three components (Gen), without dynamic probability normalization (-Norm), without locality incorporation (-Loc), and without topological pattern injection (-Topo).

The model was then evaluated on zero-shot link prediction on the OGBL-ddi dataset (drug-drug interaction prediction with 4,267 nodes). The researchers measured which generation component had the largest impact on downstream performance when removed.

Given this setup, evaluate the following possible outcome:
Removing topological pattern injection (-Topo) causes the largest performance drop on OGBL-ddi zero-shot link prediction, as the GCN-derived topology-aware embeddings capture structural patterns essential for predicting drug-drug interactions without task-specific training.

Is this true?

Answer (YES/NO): YES